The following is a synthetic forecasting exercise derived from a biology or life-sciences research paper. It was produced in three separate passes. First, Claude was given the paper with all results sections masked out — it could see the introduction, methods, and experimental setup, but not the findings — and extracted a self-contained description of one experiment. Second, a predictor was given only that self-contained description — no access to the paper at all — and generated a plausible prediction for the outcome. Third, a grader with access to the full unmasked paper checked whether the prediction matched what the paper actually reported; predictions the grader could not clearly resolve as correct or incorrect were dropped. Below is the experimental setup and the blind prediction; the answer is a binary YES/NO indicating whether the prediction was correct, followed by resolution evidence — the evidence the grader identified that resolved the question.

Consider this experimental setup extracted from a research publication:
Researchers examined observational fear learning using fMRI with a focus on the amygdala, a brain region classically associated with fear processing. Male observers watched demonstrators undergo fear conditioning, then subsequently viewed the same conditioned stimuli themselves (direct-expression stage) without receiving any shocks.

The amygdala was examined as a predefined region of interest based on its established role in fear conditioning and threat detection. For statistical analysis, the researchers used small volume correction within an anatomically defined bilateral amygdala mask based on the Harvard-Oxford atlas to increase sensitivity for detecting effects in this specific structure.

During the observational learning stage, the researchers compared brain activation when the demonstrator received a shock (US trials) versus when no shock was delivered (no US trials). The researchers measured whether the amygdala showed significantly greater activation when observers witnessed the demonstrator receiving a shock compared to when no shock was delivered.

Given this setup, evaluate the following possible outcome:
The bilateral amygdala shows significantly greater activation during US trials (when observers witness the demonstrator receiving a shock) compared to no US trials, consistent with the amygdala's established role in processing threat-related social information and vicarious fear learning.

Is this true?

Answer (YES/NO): YES